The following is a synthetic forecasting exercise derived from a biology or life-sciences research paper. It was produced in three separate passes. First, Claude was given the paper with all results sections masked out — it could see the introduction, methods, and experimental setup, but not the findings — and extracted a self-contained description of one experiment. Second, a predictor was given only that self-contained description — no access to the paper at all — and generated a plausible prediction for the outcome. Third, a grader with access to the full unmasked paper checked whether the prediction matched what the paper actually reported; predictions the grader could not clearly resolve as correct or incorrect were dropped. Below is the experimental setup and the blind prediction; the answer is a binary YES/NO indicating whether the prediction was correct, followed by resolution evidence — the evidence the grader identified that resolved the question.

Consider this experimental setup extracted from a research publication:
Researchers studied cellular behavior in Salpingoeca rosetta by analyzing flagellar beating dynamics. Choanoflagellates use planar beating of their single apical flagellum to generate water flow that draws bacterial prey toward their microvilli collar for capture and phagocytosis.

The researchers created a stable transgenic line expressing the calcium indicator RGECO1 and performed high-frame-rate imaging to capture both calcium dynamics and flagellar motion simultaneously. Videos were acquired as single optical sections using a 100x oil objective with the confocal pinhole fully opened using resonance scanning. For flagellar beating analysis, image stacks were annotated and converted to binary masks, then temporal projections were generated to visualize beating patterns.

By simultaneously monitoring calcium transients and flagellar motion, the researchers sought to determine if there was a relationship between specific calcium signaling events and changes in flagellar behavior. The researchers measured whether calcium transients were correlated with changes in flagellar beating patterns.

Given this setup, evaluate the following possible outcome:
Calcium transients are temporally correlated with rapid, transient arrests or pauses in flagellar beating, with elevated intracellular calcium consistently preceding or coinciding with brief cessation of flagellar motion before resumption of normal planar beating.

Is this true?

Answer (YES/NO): YES